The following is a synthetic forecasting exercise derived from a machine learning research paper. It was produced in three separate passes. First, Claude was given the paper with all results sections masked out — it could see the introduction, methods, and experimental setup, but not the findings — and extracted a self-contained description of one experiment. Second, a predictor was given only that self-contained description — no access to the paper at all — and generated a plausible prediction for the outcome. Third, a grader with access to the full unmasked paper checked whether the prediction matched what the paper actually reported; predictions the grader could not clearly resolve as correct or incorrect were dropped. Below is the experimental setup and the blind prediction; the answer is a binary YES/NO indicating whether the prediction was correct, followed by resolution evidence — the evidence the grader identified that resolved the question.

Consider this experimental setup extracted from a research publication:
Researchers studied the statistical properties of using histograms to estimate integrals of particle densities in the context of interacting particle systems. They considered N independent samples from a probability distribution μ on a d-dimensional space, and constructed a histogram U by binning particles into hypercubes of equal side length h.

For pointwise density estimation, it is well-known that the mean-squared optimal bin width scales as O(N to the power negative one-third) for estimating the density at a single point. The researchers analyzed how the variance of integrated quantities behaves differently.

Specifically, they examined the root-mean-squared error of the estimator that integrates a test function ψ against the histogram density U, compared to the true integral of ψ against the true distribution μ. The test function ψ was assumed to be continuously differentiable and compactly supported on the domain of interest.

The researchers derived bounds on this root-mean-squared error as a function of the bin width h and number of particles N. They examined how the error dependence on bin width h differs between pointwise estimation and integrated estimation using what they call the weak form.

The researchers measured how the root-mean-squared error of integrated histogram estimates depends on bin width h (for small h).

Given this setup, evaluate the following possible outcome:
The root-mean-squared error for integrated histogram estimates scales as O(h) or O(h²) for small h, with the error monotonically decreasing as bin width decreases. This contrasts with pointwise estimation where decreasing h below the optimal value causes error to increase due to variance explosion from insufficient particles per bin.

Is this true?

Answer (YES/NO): NO